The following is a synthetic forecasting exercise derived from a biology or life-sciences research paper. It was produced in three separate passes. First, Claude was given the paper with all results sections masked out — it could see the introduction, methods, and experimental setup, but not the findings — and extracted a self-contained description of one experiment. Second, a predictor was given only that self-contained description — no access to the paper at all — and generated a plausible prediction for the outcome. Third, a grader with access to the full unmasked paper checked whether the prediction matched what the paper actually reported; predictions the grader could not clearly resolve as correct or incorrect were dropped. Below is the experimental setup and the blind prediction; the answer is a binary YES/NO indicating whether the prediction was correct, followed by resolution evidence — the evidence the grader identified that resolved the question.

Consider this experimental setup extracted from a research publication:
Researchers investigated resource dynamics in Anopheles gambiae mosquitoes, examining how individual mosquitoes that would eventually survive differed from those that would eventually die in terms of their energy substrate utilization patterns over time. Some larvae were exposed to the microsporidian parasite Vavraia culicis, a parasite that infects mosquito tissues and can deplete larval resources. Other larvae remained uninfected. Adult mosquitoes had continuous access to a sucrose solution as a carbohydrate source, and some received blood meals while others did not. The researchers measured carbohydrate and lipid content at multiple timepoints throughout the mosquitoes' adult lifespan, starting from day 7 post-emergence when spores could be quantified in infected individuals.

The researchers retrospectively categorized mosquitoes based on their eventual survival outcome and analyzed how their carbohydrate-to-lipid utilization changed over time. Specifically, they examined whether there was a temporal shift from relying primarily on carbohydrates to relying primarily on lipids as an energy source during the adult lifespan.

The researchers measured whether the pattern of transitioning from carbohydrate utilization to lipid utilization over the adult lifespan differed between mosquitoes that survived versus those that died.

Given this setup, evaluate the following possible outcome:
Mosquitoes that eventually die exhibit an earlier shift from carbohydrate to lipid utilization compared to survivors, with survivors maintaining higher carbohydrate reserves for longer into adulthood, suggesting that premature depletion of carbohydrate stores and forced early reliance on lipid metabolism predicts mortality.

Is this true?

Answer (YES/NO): NO